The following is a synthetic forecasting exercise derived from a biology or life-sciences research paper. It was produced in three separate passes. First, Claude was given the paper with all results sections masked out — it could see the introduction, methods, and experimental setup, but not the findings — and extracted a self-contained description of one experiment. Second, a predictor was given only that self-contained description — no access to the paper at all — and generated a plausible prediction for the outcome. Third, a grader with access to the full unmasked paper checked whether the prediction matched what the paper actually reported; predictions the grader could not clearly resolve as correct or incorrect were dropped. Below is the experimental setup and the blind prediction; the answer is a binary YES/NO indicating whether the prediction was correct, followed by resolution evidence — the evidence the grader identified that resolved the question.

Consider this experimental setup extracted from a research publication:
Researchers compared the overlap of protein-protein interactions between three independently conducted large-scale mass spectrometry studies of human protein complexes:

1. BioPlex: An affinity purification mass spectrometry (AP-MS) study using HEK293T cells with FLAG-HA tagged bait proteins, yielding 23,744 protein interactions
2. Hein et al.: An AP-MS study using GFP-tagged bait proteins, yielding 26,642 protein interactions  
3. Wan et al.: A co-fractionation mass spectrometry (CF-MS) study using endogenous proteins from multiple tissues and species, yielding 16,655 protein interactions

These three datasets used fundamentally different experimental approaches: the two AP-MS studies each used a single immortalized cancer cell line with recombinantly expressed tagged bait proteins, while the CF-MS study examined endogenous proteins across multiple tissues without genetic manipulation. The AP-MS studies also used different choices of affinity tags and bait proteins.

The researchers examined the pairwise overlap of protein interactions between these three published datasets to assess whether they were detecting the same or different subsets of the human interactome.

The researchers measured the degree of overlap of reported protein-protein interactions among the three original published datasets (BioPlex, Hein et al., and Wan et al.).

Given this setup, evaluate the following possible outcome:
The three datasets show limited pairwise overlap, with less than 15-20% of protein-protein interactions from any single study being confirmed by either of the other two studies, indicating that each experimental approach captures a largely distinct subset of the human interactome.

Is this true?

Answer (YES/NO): YES